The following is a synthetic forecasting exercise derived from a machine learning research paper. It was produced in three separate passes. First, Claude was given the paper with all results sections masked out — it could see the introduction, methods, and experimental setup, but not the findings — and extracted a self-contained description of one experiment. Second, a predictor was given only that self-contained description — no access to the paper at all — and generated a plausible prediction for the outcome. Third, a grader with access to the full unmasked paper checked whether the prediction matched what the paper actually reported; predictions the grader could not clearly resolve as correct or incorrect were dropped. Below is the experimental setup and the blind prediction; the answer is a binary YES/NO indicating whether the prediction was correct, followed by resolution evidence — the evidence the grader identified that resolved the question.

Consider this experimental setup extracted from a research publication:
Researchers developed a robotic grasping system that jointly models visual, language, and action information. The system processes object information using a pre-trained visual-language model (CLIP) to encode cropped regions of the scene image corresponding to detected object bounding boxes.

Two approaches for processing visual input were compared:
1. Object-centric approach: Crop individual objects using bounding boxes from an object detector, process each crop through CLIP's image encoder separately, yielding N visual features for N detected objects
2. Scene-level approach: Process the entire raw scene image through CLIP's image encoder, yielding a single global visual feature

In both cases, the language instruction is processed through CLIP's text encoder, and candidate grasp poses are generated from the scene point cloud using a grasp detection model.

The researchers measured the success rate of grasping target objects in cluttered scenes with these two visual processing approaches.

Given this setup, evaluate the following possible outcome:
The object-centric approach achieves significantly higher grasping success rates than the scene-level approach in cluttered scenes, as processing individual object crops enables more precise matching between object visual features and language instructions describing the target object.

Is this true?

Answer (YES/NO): YES